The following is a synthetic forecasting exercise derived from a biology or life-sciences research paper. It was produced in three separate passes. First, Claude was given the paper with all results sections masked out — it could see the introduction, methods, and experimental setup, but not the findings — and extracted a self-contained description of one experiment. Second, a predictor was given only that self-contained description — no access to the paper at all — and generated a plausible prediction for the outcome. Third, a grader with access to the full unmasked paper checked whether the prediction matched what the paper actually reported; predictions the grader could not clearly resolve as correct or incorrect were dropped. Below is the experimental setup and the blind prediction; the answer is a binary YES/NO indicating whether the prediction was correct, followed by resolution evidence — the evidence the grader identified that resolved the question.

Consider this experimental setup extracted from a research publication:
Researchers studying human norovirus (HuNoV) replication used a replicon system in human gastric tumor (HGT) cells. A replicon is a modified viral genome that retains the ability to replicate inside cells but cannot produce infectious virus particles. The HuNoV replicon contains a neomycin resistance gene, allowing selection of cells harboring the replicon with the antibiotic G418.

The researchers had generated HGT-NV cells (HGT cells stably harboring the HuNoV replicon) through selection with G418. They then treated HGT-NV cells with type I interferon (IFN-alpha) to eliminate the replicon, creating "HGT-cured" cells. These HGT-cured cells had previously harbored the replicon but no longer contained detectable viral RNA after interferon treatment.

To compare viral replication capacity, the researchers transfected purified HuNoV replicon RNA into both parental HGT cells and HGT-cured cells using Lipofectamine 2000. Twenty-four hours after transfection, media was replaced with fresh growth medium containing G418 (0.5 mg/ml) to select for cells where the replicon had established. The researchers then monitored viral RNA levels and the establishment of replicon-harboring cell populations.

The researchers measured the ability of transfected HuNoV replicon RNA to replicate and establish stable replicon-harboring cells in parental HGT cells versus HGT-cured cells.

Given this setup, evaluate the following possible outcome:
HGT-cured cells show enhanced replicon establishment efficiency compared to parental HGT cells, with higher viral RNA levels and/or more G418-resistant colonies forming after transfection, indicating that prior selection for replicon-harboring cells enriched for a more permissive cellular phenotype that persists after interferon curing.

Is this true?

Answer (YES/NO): YES